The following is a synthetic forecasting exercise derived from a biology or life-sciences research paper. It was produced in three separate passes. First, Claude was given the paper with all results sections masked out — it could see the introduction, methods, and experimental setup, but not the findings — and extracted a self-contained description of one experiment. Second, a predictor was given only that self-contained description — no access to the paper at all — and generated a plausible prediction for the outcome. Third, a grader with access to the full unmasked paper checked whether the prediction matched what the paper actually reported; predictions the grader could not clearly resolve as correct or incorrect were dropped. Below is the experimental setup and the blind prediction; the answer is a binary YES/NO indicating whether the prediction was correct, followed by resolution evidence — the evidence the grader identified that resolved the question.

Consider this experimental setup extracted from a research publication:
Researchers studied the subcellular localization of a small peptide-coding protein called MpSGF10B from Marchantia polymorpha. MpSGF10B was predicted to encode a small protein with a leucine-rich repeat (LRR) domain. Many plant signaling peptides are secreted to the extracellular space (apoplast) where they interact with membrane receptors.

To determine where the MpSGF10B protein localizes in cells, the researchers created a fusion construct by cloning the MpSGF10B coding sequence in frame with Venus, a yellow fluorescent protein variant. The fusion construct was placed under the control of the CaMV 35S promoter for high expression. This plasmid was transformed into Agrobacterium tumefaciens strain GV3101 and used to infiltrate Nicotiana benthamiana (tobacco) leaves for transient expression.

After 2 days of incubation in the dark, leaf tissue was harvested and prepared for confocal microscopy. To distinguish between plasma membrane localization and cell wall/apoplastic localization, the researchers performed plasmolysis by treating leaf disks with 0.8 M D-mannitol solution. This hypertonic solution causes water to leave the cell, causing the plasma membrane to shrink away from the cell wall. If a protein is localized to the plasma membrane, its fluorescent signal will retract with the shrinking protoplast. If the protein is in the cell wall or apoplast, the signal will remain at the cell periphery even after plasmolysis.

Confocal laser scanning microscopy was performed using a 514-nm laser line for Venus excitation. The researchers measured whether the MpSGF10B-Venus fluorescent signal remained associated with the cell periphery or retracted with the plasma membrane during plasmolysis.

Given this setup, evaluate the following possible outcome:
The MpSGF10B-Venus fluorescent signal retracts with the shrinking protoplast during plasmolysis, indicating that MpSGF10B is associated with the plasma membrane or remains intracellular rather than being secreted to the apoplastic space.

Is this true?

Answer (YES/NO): NO